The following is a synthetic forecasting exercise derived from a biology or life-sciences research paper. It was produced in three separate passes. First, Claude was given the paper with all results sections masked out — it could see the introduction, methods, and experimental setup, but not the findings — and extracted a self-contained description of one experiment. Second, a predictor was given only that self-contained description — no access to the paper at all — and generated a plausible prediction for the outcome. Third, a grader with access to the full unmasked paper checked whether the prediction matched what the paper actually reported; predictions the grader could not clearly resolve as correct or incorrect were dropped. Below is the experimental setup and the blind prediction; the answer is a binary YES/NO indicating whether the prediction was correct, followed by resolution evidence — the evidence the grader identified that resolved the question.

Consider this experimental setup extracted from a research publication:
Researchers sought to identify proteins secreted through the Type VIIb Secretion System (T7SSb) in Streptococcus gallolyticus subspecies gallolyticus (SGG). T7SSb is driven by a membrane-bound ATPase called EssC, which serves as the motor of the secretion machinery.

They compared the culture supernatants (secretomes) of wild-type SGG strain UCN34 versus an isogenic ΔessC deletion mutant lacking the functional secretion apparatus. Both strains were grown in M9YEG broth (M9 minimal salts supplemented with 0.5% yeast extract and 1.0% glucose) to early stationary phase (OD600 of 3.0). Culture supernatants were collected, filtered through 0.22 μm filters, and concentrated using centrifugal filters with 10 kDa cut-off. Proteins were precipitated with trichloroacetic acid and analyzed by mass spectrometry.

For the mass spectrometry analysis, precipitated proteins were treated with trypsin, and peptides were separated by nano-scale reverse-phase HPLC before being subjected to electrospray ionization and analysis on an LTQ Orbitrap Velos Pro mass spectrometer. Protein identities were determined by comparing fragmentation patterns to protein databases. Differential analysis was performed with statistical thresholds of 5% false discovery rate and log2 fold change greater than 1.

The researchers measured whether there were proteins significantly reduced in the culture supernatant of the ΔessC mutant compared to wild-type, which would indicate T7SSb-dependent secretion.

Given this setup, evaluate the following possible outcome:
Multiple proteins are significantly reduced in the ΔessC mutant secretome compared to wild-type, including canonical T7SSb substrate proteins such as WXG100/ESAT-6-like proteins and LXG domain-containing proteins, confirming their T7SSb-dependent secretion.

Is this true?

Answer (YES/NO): YES